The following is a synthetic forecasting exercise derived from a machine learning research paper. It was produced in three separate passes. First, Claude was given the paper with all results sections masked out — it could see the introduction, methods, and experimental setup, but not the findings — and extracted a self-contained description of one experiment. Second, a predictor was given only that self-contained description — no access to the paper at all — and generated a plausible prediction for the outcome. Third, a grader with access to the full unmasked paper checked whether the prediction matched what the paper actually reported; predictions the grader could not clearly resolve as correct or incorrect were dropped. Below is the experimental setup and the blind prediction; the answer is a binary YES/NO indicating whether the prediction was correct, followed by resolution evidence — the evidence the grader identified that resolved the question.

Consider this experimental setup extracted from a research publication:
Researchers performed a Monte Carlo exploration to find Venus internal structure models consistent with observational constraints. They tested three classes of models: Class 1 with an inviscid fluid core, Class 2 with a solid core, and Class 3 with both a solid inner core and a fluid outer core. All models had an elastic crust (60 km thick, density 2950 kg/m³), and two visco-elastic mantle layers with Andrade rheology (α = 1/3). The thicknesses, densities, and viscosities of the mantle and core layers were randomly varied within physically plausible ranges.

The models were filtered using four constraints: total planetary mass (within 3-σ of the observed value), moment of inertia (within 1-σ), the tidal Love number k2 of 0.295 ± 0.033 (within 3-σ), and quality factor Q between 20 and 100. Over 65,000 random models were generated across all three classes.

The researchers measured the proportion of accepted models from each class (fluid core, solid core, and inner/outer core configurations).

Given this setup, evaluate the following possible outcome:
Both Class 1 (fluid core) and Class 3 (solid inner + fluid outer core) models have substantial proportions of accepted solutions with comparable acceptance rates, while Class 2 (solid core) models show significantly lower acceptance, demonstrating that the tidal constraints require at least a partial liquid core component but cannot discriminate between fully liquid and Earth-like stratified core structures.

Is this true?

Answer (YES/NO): NO